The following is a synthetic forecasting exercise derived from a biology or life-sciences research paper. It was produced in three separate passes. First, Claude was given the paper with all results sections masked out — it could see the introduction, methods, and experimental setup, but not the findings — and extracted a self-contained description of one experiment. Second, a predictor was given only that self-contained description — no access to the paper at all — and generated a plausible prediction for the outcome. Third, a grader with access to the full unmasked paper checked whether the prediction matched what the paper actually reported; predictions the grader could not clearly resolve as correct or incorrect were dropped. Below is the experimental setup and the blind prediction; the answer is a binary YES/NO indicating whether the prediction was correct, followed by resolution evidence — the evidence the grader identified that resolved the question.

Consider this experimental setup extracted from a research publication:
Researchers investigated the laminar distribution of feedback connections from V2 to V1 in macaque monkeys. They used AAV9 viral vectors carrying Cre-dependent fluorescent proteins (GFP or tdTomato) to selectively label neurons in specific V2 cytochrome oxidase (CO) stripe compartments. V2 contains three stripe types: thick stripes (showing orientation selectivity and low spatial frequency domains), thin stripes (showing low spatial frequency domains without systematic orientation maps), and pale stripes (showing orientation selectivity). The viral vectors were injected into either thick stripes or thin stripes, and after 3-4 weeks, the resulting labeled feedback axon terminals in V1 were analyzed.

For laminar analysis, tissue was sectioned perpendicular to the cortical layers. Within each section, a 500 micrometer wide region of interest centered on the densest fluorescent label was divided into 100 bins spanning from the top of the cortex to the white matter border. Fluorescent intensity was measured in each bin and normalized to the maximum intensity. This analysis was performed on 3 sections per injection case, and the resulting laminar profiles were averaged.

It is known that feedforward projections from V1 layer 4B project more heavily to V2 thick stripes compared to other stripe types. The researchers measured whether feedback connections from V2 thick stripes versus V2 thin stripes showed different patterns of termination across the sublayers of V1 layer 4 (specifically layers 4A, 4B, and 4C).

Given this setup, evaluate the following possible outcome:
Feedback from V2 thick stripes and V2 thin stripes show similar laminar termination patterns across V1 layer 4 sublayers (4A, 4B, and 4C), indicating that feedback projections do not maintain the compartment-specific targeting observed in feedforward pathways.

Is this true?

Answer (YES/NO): NO